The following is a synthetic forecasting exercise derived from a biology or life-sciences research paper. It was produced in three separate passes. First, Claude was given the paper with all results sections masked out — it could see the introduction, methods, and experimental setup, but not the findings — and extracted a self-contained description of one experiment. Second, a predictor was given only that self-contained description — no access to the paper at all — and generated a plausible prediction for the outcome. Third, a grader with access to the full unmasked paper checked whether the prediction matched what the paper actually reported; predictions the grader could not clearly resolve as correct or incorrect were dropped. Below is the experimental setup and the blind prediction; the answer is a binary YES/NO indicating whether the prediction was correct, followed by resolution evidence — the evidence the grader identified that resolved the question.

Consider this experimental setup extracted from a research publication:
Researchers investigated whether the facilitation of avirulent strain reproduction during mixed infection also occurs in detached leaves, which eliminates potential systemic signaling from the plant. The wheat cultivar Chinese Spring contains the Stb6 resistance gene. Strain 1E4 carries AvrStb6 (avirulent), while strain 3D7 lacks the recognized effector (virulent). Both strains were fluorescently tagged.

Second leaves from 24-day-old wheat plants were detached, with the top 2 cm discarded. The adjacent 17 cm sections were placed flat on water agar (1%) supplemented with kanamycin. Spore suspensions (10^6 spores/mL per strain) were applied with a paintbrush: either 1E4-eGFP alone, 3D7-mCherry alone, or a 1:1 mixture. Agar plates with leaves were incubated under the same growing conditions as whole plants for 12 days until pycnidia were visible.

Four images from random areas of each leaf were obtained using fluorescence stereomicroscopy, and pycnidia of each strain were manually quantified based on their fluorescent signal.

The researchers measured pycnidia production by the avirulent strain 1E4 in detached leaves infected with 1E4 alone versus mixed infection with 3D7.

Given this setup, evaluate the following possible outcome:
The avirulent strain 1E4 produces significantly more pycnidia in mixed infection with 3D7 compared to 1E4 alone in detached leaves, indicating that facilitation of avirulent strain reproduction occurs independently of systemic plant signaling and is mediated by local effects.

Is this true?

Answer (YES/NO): NO